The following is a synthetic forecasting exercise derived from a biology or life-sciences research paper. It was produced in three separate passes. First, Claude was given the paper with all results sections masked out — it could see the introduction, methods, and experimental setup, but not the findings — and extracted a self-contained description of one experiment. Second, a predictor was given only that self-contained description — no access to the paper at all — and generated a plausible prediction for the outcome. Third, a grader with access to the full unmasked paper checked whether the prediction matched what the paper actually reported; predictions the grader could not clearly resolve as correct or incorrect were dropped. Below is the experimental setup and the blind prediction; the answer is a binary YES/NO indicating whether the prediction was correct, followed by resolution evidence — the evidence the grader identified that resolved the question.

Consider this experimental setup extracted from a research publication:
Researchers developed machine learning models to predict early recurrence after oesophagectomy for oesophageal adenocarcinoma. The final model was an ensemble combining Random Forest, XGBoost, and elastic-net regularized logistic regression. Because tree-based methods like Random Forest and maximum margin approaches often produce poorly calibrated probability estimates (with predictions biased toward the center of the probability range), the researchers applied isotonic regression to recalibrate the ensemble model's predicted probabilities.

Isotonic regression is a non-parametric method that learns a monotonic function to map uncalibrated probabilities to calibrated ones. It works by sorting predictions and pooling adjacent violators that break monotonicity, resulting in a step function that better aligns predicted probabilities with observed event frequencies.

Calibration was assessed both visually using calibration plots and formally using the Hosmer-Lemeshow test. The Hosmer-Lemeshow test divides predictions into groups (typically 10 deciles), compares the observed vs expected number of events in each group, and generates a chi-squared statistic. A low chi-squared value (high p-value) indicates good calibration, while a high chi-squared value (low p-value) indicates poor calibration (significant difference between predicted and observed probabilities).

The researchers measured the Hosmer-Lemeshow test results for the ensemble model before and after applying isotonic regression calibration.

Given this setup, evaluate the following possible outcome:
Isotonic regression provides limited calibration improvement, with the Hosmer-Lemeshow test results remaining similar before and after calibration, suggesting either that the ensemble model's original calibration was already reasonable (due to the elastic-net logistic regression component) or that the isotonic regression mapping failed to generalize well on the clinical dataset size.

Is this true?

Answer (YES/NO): NO